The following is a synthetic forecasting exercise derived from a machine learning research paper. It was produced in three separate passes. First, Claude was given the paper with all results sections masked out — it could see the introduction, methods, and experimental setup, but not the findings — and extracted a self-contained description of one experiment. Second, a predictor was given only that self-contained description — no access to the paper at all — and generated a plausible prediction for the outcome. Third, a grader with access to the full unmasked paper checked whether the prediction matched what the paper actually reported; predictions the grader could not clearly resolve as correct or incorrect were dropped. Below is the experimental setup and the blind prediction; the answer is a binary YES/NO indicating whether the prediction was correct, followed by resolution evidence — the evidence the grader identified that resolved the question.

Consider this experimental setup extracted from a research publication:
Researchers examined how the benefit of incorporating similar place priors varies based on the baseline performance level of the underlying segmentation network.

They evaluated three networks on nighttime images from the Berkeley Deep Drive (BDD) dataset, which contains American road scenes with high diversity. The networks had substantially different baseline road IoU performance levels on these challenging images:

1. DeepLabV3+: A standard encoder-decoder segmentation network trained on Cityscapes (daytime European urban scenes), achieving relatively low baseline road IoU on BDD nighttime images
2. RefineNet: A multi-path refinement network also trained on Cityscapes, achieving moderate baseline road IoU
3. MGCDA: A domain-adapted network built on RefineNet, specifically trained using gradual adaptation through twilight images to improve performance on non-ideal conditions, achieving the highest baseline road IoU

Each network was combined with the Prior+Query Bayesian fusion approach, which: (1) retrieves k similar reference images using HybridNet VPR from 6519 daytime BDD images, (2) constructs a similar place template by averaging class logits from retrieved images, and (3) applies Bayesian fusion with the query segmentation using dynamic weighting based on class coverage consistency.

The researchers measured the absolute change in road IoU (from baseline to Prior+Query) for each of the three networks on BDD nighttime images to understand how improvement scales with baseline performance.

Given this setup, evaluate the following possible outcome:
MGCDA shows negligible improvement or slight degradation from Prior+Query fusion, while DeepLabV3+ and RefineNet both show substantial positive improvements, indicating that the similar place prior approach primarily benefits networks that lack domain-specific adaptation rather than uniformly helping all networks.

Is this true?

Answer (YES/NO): NO